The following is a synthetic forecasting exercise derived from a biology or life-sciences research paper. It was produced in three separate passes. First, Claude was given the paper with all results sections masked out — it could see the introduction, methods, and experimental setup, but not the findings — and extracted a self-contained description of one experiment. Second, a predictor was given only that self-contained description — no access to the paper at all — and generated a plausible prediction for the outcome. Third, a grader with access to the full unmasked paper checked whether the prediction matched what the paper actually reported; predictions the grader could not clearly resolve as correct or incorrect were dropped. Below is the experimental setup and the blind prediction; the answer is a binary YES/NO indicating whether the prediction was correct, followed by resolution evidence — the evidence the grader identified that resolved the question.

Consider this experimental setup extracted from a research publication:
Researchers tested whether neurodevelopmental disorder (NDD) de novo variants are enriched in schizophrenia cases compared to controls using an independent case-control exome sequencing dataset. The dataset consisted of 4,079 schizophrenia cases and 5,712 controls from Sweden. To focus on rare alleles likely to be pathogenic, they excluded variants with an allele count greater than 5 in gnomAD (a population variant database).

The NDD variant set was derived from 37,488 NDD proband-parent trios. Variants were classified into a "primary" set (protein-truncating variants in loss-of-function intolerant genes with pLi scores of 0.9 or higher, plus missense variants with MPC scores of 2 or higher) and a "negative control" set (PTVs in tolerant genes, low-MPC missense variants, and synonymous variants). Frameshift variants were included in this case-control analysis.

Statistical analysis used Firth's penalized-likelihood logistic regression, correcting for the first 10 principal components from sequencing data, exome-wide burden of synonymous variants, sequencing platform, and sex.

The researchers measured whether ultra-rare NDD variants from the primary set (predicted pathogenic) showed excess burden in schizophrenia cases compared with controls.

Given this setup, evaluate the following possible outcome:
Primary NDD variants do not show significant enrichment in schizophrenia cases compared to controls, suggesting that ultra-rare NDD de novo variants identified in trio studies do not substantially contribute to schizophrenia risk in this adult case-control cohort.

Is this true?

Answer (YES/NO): NO